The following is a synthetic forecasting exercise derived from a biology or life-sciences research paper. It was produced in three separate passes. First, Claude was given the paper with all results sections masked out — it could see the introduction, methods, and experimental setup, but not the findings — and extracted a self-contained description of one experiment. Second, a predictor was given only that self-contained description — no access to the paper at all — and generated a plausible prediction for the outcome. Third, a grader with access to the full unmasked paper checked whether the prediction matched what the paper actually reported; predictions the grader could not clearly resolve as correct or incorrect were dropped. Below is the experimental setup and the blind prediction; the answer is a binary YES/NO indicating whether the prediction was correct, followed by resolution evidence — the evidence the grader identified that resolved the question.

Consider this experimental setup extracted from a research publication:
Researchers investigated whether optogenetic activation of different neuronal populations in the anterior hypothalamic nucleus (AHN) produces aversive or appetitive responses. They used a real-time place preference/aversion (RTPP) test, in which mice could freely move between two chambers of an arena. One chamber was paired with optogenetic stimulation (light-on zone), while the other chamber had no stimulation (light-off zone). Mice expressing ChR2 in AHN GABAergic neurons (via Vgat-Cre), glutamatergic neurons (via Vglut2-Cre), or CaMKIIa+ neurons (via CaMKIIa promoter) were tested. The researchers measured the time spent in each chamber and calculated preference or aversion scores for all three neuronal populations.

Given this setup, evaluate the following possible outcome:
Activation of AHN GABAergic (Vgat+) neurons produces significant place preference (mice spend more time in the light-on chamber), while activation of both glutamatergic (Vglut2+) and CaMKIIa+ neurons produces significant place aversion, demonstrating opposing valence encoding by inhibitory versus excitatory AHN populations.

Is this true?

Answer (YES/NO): NO